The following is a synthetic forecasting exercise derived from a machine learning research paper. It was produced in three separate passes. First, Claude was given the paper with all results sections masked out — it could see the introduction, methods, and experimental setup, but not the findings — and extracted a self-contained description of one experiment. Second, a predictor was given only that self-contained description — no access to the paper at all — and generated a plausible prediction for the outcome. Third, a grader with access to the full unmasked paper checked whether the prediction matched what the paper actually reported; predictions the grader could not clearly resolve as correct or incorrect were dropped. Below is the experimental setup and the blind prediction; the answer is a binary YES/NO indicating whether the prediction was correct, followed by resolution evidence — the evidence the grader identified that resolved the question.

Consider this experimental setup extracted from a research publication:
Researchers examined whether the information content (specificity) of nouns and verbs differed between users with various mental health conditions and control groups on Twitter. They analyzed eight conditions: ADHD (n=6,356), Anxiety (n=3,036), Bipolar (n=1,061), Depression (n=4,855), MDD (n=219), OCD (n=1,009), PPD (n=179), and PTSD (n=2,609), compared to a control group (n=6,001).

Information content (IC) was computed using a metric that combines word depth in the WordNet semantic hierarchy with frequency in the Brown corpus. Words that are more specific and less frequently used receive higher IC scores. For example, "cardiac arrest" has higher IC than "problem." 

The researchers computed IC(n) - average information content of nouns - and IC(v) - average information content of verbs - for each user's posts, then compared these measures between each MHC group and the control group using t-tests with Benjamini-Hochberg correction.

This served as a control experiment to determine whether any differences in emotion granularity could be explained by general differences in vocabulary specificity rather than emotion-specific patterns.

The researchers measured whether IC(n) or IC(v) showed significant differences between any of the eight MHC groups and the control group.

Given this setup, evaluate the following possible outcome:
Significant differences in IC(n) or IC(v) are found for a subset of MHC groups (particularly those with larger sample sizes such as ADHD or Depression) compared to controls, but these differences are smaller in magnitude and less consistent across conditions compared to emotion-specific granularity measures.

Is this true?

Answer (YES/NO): NO